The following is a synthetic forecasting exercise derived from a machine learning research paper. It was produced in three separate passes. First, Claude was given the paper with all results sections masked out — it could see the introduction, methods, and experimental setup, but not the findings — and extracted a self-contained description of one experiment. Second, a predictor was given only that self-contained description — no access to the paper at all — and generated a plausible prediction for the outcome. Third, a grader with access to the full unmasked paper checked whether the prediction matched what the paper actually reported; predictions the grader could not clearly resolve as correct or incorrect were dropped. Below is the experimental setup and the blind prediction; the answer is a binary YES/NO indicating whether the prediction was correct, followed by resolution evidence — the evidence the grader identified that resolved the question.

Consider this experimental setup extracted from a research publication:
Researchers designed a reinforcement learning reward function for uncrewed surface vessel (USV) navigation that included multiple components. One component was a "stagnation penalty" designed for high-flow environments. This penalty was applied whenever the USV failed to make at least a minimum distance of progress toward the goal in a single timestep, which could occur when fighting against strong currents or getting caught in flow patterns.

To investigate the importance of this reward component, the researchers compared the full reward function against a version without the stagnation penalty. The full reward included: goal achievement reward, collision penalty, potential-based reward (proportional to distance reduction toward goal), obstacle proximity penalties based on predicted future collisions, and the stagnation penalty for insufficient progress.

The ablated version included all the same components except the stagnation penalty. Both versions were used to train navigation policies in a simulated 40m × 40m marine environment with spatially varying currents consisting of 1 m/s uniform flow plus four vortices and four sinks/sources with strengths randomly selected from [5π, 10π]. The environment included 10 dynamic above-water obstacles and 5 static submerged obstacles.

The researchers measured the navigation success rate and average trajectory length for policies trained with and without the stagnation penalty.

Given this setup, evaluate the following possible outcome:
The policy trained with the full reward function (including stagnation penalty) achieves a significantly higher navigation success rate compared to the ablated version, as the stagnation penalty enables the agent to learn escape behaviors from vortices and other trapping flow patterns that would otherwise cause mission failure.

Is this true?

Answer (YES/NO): YES